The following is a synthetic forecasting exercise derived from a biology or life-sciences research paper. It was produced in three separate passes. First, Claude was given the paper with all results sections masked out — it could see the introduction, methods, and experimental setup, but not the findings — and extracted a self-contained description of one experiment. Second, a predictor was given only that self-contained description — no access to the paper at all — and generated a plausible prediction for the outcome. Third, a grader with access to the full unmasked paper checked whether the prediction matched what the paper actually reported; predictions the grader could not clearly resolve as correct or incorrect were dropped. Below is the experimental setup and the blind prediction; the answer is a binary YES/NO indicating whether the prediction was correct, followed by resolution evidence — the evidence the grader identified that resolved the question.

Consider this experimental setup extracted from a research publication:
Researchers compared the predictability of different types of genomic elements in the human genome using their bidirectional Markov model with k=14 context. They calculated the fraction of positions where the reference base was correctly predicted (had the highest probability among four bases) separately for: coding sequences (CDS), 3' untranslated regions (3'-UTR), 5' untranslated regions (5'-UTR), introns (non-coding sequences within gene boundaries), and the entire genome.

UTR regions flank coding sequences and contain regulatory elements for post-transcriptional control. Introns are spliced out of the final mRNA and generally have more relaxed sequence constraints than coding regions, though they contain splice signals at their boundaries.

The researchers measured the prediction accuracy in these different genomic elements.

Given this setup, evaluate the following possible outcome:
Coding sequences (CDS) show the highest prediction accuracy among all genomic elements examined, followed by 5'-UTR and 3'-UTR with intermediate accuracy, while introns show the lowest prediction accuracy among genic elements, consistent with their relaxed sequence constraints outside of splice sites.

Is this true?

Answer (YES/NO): NO